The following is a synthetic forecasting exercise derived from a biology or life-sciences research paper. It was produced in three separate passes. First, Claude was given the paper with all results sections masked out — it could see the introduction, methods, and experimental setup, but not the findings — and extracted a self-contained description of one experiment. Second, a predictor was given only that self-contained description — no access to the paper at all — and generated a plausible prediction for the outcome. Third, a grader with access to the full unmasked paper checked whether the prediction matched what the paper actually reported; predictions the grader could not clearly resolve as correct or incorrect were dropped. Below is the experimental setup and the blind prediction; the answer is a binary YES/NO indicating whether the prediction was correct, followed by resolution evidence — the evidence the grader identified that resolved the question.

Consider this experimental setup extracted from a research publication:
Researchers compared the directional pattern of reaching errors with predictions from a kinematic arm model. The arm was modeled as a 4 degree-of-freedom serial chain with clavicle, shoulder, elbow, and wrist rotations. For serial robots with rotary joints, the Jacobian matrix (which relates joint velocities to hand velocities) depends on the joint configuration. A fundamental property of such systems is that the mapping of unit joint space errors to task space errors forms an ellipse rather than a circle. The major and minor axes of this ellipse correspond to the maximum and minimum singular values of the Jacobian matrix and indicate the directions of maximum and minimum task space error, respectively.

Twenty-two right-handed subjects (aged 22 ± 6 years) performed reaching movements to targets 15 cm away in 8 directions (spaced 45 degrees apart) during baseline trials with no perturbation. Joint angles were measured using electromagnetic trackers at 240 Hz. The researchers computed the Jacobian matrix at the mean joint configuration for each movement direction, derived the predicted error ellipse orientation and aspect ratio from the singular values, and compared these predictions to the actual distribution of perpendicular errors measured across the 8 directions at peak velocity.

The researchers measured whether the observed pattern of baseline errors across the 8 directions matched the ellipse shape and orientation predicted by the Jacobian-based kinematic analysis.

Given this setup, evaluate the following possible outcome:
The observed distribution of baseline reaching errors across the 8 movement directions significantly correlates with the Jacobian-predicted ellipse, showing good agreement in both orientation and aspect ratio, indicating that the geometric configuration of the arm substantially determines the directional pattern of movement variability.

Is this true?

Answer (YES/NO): NO